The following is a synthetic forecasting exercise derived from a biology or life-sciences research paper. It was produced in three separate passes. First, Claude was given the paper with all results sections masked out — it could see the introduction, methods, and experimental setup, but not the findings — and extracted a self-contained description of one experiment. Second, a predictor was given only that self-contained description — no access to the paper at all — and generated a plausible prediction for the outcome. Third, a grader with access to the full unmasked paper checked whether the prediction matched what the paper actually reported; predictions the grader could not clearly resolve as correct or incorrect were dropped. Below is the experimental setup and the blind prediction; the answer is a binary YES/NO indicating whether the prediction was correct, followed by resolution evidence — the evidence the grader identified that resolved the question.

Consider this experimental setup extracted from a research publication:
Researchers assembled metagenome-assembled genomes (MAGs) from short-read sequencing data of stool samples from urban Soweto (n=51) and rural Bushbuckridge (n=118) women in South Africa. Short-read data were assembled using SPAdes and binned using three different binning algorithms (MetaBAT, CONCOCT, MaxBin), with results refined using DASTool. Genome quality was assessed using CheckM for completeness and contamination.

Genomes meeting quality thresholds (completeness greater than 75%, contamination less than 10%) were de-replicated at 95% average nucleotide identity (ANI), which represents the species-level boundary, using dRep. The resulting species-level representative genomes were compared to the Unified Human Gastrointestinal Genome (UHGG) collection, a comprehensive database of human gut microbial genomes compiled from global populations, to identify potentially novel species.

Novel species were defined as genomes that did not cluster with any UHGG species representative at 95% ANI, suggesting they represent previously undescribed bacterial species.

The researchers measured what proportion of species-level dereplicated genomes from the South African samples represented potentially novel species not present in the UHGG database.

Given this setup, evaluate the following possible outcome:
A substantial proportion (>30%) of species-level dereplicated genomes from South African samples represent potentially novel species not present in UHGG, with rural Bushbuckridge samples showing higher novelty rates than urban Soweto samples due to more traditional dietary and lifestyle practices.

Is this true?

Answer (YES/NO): NO